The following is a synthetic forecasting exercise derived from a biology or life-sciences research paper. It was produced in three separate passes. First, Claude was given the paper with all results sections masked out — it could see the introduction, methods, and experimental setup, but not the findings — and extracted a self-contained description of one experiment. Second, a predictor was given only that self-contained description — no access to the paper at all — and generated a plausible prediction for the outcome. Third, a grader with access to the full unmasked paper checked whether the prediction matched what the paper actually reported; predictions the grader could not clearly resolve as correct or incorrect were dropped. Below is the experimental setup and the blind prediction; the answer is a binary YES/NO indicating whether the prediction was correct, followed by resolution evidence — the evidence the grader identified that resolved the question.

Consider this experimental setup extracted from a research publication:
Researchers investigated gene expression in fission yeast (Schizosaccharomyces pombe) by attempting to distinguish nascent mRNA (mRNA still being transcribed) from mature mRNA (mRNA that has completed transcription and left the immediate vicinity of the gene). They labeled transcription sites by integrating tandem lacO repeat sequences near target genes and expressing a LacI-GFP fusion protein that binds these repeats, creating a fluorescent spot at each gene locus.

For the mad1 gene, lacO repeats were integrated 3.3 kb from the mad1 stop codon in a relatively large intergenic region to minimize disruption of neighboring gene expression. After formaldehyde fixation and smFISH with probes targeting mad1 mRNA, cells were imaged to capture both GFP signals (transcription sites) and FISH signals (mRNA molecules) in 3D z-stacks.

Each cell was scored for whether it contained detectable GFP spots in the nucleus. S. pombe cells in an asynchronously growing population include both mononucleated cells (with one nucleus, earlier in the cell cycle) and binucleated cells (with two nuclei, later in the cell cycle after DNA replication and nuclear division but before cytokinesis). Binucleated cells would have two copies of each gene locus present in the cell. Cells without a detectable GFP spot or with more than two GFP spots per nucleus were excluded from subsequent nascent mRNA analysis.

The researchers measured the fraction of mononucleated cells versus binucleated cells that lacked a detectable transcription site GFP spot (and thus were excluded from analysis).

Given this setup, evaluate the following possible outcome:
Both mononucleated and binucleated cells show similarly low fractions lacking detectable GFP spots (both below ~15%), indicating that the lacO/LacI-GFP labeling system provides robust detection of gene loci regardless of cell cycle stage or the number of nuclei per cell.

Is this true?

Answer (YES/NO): NO